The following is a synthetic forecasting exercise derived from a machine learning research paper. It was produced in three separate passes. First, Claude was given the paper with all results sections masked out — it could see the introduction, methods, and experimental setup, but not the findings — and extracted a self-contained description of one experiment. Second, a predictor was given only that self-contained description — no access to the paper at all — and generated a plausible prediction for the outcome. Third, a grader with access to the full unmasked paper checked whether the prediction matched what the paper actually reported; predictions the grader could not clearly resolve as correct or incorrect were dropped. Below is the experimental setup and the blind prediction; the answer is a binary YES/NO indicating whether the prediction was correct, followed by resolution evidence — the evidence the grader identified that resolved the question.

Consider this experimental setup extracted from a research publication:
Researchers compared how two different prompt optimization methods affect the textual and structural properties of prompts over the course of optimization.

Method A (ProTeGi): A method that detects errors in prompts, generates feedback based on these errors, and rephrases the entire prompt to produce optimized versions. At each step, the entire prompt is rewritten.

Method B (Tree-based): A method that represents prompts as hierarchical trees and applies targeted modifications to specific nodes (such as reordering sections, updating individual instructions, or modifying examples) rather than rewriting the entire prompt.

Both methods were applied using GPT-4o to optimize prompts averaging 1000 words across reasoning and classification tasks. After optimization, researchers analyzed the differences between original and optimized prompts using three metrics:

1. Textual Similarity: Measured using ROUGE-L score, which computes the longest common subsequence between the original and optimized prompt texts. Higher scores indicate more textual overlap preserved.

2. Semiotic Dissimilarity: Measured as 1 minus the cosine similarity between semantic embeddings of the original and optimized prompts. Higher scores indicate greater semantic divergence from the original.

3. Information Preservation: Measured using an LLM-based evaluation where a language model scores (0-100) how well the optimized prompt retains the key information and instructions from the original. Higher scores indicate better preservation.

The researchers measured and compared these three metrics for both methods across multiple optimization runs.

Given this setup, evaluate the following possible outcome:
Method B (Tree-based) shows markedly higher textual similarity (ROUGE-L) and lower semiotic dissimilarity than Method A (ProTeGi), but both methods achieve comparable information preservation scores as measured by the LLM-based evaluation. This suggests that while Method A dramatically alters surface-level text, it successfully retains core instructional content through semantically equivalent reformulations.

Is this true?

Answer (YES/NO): NO